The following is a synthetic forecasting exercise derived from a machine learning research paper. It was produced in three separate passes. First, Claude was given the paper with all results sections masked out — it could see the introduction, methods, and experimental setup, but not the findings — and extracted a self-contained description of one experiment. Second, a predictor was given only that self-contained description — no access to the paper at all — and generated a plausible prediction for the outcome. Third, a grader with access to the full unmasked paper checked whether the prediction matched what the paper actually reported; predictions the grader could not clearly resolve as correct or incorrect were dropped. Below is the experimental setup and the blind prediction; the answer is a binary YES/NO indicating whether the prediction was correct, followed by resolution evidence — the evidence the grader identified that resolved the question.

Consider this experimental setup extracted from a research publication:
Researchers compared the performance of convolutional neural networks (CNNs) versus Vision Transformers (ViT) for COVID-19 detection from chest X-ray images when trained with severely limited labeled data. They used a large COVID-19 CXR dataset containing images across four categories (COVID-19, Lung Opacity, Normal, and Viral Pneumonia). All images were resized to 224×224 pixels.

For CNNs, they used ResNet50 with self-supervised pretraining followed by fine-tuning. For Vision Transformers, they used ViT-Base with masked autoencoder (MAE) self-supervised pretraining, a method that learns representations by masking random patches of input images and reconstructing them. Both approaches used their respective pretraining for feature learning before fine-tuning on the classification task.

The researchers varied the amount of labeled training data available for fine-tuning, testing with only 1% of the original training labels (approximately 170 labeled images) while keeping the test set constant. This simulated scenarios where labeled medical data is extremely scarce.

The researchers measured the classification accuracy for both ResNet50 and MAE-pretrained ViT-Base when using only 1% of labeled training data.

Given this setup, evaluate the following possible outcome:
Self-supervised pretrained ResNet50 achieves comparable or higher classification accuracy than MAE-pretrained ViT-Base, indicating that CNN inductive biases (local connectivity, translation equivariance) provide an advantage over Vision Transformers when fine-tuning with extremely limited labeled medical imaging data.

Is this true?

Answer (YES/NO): YES